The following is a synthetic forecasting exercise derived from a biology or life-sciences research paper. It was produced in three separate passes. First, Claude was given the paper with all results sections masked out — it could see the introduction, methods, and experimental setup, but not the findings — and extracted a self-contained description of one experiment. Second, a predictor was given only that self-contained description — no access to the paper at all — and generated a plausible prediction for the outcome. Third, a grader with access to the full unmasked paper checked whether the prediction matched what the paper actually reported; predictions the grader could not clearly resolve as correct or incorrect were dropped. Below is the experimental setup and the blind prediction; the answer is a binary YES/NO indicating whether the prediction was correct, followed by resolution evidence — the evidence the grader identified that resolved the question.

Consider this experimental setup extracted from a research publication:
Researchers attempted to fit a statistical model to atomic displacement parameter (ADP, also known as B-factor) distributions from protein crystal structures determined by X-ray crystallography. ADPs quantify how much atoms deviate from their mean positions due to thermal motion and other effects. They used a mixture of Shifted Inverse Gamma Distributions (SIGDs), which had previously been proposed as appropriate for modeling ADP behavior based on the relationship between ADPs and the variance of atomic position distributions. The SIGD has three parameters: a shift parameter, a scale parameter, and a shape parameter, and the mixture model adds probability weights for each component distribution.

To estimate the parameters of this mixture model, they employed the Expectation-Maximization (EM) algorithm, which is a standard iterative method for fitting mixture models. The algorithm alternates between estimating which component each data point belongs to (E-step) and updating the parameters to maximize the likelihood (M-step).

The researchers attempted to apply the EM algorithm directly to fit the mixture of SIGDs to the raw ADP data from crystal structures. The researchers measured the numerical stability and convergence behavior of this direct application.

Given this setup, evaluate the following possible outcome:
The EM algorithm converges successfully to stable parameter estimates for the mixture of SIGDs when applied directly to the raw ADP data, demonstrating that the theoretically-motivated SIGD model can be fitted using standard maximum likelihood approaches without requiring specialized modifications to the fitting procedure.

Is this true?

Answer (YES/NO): NO